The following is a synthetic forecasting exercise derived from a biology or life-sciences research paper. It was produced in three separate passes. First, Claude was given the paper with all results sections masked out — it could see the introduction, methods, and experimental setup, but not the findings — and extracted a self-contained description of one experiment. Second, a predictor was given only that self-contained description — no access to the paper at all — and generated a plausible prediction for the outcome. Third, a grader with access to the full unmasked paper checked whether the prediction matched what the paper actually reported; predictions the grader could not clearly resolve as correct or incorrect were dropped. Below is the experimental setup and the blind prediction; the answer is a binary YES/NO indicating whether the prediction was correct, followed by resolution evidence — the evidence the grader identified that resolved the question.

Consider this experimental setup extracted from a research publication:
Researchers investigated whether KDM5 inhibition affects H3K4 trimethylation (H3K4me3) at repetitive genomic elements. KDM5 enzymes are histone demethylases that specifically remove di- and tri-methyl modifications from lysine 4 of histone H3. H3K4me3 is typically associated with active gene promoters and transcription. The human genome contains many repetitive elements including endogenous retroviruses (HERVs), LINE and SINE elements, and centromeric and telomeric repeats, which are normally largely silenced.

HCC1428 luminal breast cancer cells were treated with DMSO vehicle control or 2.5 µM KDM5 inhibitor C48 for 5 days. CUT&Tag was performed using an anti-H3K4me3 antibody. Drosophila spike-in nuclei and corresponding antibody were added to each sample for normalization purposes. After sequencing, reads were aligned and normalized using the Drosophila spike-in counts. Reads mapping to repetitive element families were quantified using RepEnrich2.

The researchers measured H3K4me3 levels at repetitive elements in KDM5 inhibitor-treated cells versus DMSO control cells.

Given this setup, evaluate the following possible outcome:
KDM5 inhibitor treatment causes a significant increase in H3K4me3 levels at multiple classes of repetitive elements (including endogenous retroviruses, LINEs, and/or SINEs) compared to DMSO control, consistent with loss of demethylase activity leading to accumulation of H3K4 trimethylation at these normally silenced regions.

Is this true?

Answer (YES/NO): YES